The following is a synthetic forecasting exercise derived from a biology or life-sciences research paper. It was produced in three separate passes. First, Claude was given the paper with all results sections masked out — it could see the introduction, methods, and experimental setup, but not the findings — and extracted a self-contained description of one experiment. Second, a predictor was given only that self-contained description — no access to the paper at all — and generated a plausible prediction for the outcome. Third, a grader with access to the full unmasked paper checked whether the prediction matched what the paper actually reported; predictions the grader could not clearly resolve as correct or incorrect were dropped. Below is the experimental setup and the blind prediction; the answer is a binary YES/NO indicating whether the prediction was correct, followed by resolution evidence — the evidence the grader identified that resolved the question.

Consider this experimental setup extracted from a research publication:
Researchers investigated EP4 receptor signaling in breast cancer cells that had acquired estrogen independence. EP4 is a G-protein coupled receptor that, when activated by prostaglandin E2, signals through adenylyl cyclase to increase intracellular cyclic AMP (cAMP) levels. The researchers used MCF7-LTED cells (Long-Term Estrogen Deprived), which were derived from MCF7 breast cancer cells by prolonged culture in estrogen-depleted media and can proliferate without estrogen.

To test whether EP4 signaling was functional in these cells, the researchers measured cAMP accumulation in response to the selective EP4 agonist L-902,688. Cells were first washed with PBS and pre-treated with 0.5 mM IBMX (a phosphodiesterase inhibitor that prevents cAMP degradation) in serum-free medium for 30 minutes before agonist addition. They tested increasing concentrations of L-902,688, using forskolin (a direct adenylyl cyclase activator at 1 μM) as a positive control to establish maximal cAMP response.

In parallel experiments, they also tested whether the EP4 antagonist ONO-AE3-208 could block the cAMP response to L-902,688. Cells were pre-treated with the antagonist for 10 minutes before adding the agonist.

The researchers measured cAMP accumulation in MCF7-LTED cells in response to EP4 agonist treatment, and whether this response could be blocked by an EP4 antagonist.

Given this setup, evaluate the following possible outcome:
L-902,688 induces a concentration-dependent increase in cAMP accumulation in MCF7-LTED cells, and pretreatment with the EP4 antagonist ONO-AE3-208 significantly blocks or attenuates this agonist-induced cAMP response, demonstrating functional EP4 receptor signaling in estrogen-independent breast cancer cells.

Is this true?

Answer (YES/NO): YES